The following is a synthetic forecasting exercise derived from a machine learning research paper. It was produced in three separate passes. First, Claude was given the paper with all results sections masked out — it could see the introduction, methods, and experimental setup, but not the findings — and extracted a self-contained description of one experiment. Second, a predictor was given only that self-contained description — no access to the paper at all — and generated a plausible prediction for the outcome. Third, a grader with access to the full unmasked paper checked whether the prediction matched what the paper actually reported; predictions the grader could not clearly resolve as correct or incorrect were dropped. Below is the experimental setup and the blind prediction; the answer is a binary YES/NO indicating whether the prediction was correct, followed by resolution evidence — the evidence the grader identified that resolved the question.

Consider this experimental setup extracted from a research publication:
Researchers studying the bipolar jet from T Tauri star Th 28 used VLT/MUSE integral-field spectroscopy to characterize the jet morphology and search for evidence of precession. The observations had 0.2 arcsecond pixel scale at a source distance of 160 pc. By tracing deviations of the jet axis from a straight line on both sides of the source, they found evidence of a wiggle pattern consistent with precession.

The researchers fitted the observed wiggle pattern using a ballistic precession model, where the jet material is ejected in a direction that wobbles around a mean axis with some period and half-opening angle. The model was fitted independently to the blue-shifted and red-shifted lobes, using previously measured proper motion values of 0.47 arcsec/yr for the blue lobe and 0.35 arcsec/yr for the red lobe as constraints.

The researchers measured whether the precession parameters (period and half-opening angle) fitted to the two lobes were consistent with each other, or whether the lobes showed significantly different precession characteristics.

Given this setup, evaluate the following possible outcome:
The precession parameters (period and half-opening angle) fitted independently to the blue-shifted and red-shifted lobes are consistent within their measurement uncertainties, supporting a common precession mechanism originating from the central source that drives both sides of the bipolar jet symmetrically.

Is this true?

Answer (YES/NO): YES